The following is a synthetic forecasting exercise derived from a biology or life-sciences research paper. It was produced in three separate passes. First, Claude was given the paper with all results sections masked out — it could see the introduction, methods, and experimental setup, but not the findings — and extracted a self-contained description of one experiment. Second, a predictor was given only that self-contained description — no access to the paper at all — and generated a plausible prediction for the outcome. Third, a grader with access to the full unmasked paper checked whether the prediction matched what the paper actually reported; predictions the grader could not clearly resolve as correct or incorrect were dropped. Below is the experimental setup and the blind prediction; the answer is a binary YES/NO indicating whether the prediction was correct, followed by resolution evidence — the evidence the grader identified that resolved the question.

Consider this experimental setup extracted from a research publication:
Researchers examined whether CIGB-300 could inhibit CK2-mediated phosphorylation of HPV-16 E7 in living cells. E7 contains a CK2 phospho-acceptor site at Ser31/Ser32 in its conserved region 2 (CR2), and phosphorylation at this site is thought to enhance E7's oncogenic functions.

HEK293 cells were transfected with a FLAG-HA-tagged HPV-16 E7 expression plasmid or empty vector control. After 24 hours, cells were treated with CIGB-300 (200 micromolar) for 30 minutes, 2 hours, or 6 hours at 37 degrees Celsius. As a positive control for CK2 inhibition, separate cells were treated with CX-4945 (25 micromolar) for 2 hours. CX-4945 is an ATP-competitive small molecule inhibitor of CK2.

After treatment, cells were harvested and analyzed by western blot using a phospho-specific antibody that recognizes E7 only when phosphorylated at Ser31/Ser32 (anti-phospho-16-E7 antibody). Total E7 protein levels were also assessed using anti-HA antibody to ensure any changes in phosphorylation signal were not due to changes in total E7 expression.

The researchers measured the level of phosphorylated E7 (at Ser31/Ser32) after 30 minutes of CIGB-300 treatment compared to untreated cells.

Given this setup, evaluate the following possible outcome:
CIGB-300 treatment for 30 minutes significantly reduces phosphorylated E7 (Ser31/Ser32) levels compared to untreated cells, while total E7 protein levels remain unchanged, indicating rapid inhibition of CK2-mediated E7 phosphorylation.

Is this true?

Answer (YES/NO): NO